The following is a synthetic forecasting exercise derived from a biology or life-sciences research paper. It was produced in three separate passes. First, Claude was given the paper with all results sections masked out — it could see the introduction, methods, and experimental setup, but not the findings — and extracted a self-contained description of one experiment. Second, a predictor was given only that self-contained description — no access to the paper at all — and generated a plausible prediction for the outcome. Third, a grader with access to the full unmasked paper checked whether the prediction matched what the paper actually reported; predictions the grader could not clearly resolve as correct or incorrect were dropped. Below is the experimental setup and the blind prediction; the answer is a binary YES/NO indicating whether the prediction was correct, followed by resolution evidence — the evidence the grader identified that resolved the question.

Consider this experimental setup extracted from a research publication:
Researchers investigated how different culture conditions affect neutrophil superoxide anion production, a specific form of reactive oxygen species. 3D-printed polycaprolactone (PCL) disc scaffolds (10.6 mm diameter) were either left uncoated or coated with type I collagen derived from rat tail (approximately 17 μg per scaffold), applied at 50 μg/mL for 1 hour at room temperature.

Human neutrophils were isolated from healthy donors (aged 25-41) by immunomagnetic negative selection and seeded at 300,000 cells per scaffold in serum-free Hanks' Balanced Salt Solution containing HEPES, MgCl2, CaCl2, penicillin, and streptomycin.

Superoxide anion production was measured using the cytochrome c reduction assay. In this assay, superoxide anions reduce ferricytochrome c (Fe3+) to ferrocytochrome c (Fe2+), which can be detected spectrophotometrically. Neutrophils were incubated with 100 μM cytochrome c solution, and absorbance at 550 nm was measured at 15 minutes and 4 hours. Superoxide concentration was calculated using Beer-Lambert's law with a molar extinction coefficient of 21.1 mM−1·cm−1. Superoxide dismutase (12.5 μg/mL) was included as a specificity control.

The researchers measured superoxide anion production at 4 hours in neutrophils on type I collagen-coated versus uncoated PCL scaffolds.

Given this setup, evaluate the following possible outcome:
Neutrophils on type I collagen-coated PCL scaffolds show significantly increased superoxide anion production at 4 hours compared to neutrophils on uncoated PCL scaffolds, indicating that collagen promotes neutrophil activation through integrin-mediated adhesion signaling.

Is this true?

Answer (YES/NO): NO